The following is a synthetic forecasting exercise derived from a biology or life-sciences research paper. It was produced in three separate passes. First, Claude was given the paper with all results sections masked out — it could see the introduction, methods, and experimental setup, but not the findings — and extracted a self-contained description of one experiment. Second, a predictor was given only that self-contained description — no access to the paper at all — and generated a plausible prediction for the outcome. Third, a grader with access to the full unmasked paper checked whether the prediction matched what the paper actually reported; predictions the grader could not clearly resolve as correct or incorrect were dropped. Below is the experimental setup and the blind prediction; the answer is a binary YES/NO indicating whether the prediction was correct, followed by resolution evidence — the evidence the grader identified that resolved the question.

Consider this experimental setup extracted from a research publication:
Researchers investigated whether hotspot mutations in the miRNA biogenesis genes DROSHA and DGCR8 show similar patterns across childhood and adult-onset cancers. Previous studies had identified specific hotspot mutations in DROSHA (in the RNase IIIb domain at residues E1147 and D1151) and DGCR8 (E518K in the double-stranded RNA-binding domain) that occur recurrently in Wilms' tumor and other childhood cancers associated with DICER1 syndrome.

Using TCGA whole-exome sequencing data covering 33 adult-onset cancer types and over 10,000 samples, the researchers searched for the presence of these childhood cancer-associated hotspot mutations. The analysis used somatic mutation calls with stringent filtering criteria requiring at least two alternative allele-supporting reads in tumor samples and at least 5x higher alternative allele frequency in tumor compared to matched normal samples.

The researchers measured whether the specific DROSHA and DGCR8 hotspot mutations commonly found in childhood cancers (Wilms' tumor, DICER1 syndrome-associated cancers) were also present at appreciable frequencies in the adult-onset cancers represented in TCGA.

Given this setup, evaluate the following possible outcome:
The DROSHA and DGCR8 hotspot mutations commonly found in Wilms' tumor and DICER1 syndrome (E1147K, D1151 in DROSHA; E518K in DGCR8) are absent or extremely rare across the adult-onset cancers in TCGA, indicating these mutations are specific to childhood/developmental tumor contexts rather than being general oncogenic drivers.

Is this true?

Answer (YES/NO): YES